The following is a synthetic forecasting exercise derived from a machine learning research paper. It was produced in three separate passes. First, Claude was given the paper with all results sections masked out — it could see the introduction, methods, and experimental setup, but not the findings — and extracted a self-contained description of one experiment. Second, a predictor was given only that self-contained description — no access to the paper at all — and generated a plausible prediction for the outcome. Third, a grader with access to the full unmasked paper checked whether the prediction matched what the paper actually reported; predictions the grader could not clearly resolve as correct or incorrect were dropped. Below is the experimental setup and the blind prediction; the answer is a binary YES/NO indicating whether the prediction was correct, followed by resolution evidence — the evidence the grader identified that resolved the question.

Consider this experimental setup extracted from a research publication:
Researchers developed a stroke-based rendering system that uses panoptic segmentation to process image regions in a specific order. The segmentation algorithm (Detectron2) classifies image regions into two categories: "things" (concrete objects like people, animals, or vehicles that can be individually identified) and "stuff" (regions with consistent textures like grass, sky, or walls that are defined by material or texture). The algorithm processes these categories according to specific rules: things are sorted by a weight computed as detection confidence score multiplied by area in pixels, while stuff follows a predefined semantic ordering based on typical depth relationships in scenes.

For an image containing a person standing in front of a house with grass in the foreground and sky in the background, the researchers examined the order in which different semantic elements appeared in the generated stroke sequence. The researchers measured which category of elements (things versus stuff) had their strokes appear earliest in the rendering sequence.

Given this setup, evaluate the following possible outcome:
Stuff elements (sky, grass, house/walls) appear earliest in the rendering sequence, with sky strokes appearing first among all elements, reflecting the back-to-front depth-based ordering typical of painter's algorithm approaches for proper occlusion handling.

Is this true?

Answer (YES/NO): NO